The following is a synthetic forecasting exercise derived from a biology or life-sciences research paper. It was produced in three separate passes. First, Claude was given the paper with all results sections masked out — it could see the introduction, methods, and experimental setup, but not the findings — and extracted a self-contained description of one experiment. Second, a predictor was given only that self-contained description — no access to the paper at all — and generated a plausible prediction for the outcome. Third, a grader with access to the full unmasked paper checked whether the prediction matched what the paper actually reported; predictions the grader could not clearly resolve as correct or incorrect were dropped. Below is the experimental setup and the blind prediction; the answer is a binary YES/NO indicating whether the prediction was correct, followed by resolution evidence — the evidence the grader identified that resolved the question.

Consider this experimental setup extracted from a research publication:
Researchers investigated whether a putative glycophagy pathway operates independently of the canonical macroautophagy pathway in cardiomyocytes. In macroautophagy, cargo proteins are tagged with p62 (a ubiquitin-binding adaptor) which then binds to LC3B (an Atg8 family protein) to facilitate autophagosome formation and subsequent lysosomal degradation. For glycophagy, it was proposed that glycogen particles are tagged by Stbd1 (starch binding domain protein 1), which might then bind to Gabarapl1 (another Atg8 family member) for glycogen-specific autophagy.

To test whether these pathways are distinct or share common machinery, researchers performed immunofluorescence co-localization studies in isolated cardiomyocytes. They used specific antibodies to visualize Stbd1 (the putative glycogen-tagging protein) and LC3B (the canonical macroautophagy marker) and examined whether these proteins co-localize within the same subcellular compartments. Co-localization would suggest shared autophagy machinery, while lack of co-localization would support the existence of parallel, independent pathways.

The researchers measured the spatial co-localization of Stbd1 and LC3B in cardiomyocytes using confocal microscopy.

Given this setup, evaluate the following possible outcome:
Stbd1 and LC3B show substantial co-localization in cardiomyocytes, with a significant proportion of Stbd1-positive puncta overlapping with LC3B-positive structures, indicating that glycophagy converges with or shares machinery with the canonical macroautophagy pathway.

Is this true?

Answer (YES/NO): NO